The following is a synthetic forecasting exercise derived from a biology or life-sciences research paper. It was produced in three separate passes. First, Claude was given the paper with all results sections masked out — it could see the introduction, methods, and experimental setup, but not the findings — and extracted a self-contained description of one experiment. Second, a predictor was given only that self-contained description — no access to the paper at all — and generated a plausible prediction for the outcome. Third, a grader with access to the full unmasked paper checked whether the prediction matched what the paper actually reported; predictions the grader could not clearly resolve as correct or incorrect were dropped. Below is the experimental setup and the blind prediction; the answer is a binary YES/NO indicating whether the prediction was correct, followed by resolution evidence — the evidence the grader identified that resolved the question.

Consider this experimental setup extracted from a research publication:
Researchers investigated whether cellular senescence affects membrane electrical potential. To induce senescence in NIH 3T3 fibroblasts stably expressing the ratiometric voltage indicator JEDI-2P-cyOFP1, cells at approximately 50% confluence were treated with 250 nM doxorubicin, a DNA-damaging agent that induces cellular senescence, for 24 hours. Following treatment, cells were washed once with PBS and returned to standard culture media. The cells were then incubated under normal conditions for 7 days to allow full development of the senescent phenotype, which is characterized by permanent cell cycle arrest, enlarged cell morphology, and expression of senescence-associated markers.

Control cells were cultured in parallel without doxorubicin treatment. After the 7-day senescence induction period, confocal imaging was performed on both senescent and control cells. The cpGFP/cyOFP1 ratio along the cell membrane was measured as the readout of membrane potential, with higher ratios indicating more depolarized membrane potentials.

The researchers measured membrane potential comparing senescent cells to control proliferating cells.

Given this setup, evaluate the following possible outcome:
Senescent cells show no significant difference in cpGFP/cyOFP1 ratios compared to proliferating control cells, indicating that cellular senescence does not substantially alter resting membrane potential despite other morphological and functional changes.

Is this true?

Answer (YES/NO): NO